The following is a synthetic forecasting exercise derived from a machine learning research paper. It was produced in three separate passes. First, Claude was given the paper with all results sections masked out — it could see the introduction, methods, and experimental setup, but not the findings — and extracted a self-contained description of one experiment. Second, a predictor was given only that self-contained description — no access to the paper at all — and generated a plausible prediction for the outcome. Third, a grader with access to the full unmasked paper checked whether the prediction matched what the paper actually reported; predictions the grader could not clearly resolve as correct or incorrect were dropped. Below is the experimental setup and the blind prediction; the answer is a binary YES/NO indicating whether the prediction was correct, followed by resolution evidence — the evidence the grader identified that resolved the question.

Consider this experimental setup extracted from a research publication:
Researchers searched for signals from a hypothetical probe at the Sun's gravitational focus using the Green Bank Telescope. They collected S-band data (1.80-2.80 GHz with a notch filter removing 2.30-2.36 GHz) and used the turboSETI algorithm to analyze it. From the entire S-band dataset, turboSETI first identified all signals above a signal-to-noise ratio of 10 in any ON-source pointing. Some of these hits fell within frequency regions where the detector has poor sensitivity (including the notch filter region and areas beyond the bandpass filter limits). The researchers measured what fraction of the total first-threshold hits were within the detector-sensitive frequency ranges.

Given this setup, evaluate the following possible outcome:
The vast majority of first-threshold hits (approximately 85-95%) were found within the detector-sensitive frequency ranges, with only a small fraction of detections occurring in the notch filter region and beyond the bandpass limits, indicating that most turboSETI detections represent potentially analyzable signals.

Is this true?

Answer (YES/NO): NO